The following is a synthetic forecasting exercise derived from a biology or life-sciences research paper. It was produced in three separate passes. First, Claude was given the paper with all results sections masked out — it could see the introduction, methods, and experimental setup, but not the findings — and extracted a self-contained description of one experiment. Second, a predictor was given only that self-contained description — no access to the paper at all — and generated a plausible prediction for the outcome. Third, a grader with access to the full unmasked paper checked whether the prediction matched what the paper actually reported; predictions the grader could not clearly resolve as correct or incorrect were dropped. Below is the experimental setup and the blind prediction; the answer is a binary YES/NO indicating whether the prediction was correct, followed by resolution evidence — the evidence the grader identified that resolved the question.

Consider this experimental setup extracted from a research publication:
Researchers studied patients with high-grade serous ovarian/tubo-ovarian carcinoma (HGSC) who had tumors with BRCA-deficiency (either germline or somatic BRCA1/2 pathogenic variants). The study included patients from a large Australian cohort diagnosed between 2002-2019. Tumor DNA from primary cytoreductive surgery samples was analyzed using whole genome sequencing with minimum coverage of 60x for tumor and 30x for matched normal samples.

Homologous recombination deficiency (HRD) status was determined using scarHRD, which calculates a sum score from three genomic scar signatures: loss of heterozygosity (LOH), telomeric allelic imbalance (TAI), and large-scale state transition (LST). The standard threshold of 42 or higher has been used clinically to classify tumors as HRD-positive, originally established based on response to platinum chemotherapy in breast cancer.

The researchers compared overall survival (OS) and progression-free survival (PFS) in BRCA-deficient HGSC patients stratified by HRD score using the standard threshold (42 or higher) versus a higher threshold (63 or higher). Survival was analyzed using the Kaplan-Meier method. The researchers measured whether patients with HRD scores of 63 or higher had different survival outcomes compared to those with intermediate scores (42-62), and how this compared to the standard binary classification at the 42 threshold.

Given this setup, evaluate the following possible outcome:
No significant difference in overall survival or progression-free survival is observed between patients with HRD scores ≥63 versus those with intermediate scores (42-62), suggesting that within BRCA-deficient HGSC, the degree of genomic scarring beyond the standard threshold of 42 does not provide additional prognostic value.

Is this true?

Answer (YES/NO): NO